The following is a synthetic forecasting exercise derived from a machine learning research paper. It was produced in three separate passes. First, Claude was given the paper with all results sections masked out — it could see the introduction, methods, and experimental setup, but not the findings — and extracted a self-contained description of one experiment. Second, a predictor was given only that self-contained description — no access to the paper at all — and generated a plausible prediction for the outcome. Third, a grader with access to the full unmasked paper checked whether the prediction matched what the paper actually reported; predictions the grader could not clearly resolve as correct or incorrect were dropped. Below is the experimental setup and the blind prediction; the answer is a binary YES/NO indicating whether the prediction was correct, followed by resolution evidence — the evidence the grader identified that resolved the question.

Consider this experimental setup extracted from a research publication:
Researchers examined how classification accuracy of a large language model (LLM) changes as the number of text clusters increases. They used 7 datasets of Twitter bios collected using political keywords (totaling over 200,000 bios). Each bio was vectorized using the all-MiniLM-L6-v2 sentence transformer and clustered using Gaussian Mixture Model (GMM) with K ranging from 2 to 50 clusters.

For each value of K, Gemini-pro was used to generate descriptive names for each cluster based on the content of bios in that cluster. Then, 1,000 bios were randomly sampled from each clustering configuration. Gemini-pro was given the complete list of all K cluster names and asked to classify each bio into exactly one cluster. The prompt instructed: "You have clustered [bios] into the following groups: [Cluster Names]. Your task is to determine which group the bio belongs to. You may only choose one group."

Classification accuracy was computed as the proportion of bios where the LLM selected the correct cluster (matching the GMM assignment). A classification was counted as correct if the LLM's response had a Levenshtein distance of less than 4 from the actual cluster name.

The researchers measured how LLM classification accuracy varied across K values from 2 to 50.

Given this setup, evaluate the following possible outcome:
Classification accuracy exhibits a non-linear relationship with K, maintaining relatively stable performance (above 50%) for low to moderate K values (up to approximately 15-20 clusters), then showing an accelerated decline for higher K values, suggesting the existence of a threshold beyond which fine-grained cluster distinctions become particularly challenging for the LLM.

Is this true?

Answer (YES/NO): NO